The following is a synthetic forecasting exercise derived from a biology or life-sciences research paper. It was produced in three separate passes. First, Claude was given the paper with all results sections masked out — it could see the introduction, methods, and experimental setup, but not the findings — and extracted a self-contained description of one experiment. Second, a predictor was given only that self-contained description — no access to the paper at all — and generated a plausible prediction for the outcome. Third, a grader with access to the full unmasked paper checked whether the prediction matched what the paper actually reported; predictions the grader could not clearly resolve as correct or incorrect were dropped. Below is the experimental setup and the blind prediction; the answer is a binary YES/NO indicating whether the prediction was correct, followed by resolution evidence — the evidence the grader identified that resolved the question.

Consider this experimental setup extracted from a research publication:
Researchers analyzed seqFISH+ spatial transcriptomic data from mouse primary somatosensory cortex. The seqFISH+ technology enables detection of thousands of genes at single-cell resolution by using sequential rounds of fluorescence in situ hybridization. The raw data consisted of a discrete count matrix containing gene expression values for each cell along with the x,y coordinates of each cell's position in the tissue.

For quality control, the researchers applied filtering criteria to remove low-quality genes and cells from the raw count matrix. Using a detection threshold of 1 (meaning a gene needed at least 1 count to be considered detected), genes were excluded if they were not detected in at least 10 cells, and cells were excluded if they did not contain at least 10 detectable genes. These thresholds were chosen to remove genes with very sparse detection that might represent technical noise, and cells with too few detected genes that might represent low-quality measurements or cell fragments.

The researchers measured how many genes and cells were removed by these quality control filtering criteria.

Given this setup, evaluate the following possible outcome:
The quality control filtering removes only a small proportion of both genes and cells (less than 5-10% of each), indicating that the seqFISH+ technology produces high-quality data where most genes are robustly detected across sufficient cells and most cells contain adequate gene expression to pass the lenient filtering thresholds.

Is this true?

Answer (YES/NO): NO